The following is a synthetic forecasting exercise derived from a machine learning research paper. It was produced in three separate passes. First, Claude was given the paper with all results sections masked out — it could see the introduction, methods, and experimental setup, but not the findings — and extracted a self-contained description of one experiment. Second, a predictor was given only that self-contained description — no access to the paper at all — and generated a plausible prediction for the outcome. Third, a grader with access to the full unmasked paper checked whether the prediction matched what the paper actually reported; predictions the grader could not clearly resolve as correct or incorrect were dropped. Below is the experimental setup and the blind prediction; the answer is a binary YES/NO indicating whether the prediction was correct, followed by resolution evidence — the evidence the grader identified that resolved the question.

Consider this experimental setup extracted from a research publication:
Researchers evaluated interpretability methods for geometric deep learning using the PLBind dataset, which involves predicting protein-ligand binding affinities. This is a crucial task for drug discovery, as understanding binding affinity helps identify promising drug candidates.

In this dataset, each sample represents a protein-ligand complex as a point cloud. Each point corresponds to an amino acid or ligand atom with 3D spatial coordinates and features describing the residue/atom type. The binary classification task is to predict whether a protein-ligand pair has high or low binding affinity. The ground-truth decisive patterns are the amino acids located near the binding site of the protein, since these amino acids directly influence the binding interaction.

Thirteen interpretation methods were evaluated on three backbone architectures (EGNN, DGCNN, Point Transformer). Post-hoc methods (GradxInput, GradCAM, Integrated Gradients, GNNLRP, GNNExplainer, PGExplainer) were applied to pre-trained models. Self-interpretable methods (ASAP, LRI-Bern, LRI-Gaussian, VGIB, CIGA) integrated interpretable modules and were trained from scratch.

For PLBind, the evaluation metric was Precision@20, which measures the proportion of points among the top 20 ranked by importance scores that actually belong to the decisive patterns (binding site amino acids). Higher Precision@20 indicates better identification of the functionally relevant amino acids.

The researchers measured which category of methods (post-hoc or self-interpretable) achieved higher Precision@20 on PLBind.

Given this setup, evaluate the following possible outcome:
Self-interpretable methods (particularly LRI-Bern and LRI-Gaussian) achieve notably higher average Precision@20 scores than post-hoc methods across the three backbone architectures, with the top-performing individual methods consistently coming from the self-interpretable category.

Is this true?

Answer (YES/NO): YES